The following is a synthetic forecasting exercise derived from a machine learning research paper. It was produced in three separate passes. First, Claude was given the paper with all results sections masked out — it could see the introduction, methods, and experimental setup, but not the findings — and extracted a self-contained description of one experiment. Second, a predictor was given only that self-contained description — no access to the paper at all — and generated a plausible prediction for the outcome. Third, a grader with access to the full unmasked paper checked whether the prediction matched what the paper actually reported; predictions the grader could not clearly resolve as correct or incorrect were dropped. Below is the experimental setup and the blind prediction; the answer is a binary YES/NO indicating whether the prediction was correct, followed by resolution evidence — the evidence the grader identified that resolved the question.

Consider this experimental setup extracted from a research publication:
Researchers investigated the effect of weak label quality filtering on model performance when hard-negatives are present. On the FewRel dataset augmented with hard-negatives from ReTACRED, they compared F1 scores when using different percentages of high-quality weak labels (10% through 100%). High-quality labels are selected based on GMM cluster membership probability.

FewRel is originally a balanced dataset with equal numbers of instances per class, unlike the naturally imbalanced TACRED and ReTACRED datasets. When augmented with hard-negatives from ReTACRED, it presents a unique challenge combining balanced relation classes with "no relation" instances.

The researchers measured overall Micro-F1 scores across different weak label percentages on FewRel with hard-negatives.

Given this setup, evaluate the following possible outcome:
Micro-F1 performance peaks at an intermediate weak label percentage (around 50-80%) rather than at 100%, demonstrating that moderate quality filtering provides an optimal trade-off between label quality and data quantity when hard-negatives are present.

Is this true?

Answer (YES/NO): YES